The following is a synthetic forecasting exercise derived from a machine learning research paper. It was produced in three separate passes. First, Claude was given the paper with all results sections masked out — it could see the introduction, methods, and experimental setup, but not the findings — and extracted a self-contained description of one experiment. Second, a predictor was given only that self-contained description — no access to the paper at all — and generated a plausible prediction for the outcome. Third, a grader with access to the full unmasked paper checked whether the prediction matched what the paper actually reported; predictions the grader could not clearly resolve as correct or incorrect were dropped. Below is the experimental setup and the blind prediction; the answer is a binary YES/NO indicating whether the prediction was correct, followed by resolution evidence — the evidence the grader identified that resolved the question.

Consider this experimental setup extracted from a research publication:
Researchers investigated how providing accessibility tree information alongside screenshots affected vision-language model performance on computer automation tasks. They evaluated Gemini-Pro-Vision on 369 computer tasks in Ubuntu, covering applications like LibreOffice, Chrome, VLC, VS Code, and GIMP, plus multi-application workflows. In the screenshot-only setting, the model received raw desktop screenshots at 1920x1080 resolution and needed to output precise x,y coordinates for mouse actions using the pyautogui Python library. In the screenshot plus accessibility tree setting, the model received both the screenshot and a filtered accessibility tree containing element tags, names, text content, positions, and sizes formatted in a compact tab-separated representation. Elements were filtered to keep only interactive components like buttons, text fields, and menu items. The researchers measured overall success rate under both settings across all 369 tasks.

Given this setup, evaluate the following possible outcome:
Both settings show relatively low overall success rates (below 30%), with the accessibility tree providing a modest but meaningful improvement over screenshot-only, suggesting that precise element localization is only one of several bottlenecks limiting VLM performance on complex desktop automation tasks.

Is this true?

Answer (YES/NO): NO